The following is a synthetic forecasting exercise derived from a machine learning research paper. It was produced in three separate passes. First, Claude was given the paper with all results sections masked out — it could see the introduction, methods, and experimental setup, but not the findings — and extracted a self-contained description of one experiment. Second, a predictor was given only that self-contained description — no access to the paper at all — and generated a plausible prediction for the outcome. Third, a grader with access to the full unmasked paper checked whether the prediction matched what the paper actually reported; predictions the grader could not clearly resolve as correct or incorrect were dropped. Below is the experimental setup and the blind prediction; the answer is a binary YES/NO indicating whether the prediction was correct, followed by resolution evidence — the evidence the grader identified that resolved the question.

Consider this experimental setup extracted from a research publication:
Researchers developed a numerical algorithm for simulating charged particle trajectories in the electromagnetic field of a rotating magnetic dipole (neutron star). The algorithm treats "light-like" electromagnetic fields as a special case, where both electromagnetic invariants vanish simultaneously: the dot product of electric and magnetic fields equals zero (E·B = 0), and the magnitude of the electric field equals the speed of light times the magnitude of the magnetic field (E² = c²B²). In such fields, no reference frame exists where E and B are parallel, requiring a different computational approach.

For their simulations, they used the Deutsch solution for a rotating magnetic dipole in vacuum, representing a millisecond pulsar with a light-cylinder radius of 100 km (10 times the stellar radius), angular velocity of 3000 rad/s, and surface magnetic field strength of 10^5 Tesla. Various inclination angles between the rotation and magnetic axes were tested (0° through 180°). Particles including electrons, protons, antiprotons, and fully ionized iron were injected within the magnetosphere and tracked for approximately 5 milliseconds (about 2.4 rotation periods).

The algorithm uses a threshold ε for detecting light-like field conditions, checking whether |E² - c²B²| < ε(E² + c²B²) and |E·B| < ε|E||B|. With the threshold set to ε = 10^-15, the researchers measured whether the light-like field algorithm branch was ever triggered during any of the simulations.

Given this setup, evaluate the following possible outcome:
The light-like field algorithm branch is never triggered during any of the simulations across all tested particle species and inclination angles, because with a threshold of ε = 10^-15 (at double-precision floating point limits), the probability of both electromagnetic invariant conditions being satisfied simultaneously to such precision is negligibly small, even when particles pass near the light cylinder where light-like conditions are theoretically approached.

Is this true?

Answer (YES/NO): YES